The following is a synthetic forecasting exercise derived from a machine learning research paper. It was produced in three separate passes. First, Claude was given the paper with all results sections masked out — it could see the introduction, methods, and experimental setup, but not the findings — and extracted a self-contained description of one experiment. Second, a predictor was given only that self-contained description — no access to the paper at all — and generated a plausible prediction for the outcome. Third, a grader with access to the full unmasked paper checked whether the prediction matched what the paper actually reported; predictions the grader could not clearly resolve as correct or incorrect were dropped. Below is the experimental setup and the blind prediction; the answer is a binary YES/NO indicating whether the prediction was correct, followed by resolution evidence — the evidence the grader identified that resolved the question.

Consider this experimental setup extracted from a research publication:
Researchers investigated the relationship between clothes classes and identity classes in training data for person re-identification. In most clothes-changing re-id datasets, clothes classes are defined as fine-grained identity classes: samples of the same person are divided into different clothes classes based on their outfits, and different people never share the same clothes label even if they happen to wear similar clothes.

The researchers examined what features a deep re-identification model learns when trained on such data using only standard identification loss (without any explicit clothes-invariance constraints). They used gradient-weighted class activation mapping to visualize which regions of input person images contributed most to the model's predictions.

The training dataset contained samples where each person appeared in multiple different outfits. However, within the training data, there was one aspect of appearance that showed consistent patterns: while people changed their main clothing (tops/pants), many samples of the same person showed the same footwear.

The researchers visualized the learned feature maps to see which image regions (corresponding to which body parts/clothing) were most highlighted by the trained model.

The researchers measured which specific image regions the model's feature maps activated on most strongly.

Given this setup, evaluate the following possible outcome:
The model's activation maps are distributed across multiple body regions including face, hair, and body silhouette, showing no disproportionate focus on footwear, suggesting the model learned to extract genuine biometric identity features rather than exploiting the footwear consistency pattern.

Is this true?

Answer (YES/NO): NO